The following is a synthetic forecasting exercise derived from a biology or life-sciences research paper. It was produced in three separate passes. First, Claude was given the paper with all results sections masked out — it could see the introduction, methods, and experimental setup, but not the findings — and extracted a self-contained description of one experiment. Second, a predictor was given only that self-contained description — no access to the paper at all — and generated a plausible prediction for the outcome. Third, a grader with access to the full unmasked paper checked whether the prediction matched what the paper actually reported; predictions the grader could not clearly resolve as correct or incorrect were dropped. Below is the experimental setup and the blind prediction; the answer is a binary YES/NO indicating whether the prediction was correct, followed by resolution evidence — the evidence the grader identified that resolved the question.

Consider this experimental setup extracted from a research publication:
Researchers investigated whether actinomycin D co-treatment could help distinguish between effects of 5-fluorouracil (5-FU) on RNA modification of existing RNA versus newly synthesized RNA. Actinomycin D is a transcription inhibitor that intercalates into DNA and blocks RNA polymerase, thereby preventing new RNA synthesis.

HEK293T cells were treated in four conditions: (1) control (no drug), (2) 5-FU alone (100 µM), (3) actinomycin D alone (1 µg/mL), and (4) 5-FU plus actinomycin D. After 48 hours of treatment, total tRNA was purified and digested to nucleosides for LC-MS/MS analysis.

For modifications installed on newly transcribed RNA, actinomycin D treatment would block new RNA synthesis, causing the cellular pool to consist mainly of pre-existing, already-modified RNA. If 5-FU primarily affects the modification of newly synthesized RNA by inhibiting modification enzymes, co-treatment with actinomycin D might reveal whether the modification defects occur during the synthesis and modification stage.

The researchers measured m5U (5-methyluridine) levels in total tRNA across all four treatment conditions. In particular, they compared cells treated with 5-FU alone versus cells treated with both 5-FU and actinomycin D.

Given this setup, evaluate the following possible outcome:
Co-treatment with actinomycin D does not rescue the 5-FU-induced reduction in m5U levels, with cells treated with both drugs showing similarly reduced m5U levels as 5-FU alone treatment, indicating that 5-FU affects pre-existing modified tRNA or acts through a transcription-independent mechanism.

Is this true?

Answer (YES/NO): NO